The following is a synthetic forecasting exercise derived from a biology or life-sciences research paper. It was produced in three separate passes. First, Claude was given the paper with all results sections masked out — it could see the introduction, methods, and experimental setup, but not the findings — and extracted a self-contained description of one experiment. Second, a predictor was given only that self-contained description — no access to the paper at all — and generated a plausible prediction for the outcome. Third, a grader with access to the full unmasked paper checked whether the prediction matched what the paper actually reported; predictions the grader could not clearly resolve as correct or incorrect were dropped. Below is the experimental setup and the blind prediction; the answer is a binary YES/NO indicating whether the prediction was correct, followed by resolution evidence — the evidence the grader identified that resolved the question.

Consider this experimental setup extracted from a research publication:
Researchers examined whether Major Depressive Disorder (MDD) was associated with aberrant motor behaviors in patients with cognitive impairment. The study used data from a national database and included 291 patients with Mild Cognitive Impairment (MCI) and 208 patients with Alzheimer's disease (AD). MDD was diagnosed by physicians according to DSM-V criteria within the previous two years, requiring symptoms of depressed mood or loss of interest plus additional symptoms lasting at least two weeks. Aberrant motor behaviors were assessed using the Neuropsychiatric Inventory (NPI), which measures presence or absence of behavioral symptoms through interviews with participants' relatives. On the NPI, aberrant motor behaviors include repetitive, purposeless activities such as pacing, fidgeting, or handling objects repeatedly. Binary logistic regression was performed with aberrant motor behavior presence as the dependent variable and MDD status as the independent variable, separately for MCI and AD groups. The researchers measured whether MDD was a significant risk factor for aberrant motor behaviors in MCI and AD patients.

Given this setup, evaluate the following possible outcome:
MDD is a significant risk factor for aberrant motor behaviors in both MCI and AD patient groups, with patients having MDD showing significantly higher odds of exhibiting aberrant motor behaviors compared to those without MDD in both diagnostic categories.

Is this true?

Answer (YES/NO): NO